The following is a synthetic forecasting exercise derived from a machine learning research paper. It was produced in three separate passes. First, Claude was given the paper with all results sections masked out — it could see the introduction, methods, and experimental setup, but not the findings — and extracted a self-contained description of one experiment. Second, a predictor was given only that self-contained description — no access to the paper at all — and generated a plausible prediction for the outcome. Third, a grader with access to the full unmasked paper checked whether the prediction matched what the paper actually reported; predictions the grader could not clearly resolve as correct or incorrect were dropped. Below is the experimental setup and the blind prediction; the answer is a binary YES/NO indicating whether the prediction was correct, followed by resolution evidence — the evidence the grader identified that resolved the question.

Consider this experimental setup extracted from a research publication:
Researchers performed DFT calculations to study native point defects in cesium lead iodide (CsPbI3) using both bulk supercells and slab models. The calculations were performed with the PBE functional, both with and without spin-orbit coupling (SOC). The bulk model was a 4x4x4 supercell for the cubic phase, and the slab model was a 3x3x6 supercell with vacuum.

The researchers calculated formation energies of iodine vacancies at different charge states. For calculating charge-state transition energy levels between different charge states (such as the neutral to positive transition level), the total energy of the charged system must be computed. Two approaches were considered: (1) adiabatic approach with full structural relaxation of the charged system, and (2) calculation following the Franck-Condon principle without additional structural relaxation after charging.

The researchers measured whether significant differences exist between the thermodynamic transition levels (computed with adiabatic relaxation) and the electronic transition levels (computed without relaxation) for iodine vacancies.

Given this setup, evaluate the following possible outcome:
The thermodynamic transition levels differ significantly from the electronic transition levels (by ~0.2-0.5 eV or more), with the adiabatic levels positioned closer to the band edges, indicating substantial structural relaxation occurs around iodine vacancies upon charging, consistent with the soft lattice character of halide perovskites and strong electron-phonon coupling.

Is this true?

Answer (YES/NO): NO